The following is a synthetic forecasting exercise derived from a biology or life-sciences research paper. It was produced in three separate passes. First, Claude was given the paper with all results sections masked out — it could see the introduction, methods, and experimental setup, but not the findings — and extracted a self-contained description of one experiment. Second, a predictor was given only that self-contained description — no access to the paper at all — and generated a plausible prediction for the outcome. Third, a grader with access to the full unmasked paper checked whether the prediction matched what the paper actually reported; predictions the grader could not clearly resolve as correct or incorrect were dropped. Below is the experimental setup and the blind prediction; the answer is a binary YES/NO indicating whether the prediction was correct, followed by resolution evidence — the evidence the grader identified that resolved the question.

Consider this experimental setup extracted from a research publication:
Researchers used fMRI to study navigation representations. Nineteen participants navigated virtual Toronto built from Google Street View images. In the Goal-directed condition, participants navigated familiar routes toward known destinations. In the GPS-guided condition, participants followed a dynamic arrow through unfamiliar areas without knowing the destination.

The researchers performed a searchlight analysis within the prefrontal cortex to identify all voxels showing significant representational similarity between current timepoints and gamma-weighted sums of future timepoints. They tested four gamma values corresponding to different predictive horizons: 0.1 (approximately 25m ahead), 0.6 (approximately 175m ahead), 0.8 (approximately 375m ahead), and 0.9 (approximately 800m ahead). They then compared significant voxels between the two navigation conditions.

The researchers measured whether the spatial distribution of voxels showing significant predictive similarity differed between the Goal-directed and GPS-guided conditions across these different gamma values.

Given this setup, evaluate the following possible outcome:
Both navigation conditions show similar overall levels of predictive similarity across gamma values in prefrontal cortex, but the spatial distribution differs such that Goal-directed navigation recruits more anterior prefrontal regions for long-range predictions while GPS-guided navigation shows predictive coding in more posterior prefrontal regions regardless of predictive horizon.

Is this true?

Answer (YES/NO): NO